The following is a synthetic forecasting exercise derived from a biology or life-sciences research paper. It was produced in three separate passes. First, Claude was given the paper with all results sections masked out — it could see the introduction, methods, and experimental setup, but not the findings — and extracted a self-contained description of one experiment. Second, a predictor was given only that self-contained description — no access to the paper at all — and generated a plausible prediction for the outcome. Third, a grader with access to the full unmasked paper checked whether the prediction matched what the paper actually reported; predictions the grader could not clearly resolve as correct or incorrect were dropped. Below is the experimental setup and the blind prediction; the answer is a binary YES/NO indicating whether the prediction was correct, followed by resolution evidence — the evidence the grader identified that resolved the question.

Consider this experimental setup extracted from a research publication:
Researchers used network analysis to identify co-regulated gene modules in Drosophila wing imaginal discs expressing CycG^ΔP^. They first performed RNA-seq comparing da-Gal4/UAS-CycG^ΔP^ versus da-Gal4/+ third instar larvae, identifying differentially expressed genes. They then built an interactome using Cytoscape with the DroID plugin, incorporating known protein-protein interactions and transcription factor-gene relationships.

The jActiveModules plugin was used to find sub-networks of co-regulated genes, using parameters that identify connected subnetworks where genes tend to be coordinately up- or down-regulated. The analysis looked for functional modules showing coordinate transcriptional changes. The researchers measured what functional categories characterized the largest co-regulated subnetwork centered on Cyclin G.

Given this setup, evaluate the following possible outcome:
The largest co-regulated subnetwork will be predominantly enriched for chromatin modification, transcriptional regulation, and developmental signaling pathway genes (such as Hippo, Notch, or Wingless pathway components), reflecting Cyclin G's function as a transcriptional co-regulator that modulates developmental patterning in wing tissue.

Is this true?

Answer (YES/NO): NO